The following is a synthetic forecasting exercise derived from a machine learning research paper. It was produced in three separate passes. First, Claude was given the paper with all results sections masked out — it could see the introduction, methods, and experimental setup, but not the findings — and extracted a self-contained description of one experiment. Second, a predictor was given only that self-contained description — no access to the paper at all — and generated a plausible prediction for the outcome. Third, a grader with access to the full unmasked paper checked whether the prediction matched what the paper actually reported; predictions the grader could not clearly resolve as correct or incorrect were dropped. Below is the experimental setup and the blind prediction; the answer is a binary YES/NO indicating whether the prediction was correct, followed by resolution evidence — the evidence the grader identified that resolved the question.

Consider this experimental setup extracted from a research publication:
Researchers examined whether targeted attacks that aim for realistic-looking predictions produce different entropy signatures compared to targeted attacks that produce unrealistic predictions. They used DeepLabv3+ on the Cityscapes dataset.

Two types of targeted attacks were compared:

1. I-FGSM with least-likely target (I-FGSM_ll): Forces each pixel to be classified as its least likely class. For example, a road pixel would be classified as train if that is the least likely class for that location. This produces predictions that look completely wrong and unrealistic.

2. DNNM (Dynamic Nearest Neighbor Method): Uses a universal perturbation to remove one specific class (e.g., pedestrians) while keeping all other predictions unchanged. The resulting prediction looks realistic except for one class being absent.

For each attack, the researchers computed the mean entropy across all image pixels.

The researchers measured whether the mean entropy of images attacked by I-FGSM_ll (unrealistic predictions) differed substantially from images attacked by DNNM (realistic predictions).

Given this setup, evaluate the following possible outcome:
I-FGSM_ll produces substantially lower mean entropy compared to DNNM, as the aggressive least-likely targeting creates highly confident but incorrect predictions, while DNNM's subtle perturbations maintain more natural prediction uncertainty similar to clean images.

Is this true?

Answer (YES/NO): NO